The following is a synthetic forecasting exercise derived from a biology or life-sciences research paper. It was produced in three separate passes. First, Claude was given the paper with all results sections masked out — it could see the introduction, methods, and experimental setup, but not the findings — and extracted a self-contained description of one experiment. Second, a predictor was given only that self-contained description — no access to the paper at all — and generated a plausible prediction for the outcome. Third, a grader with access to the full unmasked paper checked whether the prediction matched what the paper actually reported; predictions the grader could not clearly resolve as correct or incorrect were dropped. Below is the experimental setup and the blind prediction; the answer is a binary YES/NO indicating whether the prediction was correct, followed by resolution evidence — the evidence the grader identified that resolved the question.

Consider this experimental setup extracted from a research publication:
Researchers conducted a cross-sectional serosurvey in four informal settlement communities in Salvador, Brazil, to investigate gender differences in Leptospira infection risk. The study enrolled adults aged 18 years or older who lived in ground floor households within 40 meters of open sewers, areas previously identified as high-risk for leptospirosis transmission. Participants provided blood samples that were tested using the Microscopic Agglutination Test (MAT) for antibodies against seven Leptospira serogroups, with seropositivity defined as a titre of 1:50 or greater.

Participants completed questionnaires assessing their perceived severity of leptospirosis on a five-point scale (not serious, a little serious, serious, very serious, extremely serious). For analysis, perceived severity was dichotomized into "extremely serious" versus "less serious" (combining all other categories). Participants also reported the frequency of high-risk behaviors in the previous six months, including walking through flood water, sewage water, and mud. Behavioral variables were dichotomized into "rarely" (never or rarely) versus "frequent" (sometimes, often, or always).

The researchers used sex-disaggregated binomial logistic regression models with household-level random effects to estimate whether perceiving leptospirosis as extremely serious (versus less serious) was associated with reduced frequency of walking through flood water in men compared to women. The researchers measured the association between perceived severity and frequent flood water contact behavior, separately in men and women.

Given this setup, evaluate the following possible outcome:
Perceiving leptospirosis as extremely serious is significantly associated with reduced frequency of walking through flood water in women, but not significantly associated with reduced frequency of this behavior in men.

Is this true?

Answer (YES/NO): NO